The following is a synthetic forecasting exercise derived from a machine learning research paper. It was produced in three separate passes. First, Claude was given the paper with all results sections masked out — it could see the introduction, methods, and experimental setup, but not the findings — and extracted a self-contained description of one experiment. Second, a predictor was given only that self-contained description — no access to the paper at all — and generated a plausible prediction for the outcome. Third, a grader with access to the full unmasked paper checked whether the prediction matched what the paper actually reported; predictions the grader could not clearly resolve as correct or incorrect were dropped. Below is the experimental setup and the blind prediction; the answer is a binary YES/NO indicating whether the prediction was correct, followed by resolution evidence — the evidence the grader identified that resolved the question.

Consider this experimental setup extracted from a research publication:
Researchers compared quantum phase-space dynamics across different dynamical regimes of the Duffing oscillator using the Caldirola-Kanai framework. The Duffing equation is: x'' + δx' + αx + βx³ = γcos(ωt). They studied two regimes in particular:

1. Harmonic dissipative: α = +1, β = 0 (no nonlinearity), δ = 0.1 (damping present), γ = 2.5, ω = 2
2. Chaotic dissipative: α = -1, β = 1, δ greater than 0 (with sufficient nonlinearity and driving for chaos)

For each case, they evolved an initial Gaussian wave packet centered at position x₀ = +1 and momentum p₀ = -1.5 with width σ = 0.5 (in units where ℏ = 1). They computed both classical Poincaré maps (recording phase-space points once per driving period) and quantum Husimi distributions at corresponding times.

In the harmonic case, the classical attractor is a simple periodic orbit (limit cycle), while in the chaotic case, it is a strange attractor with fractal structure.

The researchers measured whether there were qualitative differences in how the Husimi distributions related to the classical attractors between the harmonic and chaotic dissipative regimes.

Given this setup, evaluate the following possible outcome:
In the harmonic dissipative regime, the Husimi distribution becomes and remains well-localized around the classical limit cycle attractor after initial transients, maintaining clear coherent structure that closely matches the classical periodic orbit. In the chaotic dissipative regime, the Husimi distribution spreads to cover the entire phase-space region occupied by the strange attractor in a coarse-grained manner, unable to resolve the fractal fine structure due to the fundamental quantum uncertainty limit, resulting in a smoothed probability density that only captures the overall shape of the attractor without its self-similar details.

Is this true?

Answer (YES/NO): NO